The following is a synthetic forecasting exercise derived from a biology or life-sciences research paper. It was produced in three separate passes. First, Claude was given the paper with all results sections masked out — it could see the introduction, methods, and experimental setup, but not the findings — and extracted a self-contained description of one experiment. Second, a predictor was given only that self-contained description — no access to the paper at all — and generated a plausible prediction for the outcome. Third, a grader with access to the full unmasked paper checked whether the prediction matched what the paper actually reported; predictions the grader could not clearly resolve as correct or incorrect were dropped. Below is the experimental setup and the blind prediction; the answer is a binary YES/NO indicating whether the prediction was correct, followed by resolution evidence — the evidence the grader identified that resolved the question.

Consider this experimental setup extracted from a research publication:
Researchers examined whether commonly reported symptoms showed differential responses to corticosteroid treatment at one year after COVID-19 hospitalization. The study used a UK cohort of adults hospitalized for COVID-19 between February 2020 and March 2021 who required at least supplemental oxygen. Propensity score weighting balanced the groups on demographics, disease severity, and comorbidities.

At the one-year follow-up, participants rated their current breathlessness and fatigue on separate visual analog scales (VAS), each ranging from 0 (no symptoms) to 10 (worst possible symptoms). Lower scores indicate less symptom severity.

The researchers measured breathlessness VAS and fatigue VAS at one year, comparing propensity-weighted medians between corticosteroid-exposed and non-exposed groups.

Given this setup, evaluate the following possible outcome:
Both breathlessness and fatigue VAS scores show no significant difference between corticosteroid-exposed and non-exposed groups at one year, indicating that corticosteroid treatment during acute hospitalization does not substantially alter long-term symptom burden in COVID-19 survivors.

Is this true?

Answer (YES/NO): NO